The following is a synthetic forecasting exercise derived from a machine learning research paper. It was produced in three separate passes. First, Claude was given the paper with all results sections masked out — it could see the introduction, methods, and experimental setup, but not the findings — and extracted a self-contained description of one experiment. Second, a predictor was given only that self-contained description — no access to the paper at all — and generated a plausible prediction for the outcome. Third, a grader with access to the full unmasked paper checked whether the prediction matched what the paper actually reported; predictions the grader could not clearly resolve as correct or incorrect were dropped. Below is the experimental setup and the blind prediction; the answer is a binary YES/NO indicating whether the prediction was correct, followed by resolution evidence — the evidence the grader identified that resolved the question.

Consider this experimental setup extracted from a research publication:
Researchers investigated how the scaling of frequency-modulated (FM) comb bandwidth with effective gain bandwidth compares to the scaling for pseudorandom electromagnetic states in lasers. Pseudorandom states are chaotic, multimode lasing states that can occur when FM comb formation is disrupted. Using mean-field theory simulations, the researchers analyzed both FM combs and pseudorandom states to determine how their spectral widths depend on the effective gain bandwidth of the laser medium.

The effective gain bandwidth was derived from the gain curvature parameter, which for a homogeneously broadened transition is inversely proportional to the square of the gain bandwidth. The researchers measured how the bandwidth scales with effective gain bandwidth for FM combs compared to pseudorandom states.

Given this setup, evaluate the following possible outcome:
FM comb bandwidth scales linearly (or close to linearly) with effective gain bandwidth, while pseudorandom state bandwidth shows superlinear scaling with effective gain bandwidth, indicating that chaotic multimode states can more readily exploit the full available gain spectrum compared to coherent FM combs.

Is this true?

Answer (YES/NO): NO